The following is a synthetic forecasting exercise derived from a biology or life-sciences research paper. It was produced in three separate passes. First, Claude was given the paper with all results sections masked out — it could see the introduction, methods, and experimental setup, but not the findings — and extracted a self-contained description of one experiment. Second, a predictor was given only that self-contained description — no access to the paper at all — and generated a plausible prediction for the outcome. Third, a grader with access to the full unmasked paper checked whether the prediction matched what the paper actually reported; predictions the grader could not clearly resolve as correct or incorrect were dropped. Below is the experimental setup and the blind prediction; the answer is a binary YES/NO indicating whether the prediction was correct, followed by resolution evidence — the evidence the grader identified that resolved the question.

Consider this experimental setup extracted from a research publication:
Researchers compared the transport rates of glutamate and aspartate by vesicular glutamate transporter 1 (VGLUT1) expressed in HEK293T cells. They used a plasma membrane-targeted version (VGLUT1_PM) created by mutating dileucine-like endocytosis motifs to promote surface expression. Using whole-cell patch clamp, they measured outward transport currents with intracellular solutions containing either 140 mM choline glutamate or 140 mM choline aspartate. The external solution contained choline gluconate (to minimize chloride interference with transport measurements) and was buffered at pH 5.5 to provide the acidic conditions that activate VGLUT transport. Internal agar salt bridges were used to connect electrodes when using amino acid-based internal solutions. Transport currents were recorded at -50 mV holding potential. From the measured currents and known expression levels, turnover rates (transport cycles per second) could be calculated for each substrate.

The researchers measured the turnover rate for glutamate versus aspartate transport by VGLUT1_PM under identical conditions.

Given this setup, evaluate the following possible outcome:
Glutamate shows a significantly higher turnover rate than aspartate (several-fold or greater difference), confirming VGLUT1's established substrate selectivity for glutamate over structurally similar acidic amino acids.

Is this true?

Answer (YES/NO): NO